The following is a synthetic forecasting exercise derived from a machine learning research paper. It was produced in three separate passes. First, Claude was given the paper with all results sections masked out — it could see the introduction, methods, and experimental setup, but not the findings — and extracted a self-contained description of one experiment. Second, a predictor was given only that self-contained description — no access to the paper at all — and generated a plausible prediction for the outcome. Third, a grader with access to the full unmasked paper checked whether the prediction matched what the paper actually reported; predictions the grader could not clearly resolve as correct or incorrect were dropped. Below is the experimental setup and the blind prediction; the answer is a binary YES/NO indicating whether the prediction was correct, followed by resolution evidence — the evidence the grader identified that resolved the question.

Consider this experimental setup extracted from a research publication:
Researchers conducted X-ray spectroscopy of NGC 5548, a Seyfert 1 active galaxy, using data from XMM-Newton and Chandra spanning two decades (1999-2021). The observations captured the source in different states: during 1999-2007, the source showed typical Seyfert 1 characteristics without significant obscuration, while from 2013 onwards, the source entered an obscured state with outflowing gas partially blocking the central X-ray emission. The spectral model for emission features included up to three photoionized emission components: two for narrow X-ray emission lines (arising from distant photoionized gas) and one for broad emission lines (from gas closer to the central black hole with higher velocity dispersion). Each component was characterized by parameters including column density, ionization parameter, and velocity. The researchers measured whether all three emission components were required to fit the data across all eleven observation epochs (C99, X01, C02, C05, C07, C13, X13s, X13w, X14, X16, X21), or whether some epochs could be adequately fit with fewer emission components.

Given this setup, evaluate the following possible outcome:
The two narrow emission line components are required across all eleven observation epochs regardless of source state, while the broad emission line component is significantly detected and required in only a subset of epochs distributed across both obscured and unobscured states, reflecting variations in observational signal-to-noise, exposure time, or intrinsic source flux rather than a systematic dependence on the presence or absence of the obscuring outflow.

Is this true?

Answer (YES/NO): NO